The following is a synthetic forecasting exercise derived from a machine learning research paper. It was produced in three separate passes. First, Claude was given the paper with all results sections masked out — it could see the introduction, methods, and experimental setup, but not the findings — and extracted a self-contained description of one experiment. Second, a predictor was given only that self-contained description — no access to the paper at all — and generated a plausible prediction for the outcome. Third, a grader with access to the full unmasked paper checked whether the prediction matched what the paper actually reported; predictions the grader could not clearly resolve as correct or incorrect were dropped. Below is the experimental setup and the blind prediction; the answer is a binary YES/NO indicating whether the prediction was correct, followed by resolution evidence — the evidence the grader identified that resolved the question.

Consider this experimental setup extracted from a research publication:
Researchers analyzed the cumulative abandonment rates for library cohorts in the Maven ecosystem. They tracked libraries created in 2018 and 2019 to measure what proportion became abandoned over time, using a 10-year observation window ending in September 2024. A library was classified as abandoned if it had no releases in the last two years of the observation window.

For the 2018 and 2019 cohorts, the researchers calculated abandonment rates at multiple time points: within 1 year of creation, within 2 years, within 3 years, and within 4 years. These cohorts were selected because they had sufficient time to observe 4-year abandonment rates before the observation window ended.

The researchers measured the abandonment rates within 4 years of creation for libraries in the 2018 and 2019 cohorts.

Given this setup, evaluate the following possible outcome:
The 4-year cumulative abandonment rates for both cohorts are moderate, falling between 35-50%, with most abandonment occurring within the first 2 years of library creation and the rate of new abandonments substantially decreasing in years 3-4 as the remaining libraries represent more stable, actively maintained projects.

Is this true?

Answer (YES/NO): NO